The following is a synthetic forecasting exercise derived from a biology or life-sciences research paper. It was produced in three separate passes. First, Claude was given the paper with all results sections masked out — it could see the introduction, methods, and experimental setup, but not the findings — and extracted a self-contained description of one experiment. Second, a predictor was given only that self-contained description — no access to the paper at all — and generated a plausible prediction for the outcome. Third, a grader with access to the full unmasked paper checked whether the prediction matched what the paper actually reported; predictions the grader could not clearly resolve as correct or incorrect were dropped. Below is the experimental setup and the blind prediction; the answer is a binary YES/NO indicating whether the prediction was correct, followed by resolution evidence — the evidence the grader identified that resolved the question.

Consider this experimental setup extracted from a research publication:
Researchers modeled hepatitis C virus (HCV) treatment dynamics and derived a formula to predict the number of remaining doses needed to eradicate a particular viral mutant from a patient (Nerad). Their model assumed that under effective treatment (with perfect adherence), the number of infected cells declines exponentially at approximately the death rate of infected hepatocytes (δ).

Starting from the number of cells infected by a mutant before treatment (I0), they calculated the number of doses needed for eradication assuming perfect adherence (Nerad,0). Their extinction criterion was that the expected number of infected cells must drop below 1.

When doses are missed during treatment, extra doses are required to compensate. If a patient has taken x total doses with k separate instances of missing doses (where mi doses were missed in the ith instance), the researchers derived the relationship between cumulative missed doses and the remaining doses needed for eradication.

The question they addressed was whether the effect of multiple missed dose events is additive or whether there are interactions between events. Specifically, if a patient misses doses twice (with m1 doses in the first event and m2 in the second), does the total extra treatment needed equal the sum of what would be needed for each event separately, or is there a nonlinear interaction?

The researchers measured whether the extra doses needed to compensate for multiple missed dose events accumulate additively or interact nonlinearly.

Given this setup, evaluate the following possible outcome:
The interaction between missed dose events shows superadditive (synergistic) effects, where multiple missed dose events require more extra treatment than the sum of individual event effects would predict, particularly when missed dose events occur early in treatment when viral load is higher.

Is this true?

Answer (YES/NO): NO